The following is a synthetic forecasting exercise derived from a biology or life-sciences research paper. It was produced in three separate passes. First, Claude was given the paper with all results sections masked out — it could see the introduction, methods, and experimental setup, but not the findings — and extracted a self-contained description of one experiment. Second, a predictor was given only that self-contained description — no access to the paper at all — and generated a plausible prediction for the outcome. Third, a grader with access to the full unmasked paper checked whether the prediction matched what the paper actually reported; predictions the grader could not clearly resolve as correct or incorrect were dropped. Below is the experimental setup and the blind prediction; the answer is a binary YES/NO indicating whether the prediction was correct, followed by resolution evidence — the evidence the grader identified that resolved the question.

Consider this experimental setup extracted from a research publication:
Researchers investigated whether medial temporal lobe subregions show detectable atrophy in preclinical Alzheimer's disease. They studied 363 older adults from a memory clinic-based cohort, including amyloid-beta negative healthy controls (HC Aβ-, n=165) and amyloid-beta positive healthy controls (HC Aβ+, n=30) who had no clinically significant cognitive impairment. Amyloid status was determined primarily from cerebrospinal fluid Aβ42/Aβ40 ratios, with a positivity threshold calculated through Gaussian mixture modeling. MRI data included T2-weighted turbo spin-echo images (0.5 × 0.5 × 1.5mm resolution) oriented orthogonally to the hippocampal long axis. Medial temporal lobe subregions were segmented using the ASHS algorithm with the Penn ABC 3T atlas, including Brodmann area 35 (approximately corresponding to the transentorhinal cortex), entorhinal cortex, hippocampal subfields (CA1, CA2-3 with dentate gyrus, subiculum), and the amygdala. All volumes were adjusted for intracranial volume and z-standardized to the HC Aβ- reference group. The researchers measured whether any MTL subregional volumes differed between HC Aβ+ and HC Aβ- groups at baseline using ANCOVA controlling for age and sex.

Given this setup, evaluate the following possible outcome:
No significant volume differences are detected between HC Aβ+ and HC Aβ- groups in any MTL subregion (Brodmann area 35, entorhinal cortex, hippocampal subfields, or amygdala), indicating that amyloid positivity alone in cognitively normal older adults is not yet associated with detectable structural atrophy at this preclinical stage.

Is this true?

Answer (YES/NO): YES